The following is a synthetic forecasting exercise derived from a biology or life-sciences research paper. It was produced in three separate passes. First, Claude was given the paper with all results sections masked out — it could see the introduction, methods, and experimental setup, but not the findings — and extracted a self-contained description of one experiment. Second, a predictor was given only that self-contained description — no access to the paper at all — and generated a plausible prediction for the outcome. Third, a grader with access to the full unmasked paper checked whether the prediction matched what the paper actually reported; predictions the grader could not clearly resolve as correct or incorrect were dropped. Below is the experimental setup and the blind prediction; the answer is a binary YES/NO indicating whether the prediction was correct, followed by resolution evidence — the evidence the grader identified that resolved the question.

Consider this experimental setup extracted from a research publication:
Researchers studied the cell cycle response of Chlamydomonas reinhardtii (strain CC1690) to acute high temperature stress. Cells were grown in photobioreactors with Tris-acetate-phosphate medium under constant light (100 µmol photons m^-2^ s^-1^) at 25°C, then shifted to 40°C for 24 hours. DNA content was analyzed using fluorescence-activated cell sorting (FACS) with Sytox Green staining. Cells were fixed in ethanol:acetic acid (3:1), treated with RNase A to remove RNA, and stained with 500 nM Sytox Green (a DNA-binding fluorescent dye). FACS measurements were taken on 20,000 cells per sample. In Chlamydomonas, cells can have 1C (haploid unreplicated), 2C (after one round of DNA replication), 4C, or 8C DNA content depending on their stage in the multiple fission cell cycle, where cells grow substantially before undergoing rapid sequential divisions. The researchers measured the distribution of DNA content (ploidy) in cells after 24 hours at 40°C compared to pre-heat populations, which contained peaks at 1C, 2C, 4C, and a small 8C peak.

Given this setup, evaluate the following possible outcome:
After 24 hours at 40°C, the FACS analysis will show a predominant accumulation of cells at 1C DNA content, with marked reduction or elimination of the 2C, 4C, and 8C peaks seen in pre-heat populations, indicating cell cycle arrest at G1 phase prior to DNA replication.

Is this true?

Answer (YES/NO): NO